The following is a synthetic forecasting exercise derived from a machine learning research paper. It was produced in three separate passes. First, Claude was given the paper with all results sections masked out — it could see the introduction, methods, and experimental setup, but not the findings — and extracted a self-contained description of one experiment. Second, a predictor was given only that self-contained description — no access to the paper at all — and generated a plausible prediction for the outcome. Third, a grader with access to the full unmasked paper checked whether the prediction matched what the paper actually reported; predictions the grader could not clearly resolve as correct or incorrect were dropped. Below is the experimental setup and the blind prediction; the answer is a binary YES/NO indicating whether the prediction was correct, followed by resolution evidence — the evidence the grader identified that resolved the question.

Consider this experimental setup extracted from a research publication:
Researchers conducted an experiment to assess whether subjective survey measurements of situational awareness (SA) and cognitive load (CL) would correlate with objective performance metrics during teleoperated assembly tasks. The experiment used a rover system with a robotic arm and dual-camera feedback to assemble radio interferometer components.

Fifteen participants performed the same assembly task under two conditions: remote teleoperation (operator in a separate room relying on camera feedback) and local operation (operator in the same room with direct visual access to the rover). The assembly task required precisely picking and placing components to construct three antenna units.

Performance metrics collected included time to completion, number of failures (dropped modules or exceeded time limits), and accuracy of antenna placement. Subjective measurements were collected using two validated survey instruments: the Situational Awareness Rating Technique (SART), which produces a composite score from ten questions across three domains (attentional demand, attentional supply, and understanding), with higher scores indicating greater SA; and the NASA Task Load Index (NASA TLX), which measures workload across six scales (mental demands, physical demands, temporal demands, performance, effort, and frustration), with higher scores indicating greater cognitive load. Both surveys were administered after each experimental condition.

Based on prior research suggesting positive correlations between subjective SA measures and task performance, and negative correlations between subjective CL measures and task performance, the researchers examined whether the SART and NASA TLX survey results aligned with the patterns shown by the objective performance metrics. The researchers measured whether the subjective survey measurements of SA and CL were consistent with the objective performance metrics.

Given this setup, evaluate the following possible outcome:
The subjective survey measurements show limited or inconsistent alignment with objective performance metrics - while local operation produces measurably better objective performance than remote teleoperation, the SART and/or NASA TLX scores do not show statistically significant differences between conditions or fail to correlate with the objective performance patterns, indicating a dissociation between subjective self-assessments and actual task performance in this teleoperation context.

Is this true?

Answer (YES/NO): YES